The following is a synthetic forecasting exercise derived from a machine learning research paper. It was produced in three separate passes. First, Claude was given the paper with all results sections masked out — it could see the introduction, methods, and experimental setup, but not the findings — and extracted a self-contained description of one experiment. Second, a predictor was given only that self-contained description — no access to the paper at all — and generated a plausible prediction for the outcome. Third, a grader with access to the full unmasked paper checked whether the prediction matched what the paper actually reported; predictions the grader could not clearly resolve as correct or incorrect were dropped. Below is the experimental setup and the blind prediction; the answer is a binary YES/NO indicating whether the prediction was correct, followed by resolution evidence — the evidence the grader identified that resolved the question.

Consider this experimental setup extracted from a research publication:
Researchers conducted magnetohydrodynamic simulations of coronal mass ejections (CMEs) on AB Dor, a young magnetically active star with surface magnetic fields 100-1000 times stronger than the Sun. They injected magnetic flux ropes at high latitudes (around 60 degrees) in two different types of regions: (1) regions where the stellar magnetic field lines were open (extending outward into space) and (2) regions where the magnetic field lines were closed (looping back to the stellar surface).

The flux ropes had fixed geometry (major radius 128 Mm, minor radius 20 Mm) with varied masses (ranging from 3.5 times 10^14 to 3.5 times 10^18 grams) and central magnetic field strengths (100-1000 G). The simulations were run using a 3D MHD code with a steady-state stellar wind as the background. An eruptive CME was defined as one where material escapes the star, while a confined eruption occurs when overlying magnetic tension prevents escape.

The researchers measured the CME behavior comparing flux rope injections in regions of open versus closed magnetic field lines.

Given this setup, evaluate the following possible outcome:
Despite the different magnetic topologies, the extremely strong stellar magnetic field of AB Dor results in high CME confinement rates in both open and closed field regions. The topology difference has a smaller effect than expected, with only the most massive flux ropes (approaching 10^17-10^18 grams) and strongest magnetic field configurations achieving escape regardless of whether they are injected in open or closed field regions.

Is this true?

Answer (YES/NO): NO